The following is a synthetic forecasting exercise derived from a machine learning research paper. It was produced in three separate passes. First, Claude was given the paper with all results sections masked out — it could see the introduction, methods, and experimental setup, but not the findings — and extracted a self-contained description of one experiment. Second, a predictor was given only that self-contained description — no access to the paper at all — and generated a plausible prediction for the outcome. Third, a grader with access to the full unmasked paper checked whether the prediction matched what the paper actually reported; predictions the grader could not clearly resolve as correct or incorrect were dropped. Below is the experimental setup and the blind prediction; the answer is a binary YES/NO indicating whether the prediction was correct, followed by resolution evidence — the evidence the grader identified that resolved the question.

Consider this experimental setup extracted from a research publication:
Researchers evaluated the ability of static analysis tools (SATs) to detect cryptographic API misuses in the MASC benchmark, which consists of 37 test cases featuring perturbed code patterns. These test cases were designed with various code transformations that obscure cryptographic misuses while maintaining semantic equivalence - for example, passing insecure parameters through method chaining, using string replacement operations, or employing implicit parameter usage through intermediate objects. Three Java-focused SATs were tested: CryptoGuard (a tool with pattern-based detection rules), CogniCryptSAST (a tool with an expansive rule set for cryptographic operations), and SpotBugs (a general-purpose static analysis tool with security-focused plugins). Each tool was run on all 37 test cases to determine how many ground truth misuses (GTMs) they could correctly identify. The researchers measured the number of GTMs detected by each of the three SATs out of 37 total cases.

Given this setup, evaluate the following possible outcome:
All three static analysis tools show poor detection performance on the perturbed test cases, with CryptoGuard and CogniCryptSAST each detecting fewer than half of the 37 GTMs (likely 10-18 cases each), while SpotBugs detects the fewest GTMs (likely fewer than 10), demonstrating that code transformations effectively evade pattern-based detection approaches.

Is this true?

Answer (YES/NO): NO